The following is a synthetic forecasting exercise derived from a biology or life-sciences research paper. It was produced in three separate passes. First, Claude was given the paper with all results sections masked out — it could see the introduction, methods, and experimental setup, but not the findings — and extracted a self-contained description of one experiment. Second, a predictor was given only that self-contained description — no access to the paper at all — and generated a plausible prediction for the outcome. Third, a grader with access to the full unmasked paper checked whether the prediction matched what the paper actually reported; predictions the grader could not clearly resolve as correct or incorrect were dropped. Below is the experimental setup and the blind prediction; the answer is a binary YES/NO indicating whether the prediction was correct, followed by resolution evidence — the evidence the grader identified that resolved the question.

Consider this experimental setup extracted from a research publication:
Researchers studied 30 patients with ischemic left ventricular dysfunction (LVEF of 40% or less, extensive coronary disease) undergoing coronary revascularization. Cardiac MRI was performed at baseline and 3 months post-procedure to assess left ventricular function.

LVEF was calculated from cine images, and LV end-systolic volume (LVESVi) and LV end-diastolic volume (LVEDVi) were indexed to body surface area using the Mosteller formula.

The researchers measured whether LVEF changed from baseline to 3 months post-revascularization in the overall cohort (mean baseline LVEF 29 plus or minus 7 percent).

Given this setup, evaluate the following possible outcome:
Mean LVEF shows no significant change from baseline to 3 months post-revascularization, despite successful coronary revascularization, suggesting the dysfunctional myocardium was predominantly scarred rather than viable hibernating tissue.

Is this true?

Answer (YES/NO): NO